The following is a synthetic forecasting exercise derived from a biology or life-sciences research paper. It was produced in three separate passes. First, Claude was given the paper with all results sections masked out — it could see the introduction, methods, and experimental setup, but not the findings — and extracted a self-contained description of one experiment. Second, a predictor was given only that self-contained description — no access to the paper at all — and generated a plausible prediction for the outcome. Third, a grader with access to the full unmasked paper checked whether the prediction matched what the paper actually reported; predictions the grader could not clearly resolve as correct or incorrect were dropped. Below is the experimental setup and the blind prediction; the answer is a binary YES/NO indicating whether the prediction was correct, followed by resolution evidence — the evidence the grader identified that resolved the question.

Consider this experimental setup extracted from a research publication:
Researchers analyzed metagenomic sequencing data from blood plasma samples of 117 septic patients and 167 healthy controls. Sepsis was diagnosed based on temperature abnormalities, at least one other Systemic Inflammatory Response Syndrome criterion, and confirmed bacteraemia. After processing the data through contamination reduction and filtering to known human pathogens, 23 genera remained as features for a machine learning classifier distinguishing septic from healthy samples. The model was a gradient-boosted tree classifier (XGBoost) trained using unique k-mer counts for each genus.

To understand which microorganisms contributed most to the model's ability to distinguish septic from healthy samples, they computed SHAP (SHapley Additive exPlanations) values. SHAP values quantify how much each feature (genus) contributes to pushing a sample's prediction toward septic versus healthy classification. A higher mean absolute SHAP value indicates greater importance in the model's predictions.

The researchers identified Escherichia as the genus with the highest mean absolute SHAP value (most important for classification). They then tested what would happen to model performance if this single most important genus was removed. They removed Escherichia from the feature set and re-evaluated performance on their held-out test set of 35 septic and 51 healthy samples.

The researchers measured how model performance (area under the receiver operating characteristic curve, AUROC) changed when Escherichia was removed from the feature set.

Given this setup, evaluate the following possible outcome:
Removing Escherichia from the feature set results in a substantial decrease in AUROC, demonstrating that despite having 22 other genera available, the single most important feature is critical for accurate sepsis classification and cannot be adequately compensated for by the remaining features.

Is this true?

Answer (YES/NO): NO